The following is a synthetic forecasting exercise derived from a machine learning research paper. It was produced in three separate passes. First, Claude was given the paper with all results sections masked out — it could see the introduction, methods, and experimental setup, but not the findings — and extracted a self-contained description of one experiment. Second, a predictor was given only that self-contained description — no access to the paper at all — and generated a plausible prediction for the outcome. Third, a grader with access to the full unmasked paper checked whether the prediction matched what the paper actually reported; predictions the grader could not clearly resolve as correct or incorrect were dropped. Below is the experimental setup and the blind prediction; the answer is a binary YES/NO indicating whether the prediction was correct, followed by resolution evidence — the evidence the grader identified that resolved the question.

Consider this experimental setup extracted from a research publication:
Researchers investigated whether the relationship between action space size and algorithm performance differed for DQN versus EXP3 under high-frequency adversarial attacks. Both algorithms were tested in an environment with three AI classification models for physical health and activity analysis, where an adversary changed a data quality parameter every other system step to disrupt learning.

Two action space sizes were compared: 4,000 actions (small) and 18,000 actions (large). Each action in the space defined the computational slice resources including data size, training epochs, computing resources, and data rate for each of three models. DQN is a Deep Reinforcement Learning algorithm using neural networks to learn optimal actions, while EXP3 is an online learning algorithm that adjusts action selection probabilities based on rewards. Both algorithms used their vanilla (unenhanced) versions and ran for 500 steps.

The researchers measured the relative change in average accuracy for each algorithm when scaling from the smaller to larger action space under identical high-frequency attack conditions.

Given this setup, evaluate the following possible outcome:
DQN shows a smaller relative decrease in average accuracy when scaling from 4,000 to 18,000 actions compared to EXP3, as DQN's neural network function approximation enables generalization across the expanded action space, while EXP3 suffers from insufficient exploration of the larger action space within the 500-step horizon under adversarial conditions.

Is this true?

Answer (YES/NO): NO